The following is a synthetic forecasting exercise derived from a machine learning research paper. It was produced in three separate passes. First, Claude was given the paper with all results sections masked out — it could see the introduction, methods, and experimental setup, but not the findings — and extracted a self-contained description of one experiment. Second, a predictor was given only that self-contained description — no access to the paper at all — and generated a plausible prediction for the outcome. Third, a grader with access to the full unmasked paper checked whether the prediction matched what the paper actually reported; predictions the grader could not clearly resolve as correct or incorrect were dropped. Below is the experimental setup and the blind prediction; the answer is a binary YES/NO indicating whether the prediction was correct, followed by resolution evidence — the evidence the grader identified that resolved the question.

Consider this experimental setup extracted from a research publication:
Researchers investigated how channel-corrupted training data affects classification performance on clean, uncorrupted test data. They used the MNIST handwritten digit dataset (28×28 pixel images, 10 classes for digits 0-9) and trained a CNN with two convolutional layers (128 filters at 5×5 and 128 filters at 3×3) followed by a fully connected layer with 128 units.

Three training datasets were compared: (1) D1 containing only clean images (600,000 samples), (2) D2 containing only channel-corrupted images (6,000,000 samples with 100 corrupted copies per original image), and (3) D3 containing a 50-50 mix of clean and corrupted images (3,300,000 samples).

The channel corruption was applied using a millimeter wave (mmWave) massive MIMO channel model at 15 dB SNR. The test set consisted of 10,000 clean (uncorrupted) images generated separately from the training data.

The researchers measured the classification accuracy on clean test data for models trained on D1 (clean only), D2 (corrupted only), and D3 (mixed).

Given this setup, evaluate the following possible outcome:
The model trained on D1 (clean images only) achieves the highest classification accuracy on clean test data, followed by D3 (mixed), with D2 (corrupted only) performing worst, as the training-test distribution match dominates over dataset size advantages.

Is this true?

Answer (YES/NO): YES